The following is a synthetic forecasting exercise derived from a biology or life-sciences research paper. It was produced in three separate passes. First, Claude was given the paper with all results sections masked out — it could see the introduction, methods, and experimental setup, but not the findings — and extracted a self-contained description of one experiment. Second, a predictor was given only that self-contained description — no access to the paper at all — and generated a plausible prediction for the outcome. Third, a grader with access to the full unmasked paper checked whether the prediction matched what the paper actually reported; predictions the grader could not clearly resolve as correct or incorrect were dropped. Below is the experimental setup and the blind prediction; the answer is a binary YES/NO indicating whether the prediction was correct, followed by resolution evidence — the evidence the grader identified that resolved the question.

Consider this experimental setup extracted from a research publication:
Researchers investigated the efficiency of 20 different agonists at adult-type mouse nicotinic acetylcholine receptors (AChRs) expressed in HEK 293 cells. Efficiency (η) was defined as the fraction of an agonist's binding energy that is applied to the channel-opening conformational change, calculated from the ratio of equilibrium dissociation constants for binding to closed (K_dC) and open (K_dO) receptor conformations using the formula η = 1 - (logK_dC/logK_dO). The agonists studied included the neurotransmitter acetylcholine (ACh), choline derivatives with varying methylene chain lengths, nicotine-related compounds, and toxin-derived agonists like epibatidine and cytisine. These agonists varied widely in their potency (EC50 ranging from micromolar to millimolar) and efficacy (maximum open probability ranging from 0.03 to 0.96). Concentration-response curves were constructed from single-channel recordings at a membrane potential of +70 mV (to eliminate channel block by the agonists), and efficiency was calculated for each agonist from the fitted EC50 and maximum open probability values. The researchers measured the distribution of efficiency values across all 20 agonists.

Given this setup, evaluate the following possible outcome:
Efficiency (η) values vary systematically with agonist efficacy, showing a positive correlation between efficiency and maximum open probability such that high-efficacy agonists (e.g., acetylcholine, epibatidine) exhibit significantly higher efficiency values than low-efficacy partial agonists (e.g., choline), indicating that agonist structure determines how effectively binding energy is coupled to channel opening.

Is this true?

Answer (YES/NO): NO